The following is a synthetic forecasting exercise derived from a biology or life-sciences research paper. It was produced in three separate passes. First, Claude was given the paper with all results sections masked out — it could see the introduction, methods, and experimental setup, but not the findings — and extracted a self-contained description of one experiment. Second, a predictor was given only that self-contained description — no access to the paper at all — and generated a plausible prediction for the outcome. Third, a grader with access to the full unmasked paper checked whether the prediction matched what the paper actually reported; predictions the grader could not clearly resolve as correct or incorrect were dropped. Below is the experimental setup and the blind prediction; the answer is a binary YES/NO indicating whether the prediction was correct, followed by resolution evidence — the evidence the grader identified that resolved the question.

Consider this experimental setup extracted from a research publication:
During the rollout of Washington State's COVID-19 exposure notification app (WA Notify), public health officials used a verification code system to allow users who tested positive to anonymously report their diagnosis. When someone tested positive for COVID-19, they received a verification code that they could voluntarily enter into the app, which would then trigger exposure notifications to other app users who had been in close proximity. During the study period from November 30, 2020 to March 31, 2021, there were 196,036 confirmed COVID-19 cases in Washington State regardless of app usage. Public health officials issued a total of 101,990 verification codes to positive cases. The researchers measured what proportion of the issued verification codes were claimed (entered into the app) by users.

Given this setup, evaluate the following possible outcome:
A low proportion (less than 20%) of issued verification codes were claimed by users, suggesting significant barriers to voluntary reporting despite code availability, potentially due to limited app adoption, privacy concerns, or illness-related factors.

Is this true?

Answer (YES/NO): YES